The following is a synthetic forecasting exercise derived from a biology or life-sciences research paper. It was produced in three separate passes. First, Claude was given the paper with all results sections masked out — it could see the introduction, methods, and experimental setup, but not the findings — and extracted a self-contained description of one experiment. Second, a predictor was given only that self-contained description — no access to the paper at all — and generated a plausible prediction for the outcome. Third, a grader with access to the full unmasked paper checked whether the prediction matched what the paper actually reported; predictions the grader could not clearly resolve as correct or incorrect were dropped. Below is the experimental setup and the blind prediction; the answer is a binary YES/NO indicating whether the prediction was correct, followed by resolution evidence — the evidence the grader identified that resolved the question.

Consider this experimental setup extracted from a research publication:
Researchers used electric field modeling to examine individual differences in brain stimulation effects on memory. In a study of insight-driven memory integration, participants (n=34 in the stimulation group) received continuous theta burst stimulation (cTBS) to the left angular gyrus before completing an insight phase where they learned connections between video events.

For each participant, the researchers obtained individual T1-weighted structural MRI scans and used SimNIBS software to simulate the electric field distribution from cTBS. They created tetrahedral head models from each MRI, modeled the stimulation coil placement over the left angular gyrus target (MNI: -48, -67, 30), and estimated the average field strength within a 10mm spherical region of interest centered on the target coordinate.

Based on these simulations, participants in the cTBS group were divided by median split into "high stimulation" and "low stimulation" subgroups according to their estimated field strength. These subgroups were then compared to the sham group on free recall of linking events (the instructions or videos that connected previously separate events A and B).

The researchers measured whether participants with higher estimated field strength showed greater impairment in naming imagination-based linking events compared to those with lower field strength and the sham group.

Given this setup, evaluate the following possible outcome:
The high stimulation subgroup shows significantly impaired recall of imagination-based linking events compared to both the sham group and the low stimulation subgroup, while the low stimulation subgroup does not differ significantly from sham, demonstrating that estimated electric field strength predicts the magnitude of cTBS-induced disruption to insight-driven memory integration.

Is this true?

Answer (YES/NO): NO